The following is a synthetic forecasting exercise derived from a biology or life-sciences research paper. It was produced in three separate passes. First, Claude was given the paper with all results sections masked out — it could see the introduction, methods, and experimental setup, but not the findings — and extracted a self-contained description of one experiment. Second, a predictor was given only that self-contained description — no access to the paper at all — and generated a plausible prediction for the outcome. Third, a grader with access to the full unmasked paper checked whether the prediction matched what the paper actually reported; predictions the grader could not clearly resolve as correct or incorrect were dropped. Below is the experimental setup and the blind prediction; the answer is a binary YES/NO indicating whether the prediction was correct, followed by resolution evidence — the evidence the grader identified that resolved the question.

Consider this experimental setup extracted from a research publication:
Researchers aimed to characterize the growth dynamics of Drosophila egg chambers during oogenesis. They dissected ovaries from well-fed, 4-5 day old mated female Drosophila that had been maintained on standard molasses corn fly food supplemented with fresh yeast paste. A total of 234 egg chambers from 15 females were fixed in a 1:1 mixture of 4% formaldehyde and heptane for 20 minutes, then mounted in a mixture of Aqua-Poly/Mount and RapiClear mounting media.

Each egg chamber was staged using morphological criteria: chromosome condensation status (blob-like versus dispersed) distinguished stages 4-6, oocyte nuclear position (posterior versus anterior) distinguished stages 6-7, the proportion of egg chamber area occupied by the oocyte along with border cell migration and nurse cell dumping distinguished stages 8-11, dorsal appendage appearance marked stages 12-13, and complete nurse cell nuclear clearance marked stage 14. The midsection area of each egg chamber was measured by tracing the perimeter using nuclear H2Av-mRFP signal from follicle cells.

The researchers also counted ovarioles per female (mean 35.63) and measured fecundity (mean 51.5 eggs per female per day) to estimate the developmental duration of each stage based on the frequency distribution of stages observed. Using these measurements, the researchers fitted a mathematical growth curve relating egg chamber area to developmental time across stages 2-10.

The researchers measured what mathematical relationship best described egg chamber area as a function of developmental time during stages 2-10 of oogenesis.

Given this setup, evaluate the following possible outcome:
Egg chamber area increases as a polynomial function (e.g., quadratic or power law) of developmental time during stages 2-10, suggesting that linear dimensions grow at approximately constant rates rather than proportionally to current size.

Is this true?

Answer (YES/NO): NO